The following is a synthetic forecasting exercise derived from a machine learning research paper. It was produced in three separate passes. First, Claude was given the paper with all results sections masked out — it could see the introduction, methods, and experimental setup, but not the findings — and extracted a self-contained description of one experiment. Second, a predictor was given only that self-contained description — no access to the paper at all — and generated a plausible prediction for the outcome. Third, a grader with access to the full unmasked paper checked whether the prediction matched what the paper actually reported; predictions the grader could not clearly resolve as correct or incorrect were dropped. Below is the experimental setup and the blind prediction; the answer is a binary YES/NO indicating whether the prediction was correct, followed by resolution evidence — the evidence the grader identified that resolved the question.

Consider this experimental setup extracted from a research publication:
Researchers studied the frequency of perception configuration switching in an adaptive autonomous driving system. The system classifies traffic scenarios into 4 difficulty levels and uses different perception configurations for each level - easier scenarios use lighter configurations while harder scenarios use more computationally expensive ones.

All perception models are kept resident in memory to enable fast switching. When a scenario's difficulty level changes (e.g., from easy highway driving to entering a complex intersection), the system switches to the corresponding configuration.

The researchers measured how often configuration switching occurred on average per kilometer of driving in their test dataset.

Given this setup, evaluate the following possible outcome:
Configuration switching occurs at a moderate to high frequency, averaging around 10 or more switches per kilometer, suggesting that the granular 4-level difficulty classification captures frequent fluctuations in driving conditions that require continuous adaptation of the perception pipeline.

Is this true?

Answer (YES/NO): NO